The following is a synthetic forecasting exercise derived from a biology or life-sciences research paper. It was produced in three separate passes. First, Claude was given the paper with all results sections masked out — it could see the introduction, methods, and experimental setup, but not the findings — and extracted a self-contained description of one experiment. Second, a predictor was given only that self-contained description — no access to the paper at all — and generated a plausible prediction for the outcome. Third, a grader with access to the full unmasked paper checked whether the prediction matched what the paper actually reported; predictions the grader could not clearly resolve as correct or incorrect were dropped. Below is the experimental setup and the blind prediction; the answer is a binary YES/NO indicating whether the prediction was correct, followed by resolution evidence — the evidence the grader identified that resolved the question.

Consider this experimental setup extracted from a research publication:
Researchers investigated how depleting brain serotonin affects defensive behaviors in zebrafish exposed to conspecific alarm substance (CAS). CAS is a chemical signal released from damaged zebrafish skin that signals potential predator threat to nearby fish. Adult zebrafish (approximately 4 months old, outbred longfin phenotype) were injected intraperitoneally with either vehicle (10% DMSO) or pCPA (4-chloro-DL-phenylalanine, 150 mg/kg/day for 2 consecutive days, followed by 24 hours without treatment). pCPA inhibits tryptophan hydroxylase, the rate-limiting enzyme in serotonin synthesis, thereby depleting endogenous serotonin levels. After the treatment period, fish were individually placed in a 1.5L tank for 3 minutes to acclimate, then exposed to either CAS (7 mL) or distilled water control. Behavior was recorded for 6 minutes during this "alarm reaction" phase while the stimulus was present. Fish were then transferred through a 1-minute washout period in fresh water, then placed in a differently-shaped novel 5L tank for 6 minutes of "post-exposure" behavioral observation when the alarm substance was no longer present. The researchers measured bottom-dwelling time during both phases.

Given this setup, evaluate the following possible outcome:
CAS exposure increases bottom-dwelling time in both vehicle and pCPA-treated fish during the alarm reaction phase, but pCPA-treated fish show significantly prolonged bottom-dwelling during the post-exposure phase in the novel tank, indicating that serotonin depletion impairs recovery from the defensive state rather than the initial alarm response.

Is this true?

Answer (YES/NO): NO